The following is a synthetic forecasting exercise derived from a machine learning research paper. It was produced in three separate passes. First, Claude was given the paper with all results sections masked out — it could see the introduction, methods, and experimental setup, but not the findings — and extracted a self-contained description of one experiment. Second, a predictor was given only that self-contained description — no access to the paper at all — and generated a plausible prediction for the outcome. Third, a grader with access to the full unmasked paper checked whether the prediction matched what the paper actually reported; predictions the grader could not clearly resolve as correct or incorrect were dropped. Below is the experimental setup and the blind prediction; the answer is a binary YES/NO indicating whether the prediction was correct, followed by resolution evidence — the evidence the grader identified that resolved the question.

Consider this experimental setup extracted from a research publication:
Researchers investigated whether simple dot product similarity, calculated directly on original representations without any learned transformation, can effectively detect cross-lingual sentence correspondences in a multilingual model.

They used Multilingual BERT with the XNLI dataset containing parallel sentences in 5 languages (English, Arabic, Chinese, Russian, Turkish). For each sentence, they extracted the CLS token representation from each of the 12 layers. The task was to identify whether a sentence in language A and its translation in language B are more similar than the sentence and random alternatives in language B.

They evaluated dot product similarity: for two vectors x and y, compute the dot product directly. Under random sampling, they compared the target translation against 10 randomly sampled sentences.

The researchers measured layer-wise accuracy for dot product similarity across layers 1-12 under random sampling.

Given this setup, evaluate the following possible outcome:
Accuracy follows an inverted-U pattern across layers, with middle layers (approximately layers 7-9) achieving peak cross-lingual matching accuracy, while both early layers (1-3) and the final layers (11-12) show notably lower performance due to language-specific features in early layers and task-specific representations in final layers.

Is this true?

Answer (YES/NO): NO